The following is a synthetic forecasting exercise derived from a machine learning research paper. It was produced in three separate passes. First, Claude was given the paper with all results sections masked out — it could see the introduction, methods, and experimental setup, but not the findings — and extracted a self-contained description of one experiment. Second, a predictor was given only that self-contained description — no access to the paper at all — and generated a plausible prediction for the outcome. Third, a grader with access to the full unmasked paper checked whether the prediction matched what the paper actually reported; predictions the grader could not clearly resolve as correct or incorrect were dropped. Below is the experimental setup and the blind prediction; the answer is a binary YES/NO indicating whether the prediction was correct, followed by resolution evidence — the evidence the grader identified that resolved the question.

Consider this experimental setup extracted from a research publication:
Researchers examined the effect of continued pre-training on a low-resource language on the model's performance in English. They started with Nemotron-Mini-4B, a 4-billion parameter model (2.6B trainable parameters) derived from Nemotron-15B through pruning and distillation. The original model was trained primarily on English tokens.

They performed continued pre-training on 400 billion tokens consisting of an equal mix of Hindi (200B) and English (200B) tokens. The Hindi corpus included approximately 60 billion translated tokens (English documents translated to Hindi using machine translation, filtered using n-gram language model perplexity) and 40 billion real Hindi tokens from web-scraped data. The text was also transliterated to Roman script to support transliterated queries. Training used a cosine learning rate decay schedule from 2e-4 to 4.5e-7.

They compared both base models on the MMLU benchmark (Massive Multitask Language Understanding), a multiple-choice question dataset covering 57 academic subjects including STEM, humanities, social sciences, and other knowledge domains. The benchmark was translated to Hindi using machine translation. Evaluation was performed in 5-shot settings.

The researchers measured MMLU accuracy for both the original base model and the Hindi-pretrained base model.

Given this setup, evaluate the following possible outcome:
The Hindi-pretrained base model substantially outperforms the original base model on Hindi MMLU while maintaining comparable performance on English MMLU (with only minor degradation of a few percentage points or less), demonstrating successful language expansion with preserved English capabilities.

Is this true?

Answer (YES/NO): YES